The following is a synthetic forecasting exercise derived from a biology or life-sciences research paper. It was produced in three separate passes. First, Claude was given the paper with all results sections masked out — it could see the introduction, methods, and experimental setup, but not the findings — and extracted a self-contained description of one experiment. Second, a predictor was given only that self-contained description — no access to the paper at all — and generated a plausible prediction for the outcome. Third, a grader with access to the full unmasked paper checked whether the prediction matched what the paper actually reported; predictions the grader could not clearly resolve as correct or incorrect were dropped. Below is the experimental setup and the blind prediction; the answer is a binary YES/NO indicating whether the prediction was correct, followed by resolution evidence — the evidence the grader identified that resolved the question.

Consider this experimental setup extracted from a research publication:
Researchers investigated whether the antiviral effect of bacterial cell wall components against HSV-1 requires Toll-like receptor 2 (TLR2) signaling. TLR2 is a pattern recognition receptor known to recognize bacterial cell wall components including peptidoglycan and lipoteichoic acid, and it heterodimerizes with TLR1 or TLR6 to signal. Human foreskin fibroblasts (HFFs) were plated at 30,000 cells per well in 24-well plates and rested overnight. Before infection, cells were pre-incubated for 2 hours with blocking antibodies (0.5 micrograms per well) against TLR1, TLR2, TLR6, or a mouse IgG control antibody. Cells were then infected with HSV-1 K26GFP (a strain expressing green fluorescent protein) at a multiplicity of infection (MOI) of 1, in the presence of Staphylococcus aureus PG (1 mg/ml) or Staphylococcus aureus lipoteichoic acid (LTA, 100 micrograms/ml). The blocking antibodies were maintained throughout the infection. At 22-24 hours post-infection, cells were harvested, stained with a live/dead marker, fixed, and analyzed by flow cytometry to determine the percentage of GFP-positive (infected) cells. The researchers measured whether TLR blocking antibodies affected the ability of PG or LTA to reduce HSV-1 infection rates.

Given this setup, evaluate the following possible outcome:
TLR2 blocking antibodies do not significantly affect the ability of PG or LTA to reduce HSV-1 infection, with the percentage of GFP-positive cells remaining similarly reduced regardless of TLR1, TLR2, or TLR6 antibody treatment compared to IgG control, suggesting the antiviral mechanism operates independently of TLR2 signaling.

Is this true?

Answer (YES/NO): YES